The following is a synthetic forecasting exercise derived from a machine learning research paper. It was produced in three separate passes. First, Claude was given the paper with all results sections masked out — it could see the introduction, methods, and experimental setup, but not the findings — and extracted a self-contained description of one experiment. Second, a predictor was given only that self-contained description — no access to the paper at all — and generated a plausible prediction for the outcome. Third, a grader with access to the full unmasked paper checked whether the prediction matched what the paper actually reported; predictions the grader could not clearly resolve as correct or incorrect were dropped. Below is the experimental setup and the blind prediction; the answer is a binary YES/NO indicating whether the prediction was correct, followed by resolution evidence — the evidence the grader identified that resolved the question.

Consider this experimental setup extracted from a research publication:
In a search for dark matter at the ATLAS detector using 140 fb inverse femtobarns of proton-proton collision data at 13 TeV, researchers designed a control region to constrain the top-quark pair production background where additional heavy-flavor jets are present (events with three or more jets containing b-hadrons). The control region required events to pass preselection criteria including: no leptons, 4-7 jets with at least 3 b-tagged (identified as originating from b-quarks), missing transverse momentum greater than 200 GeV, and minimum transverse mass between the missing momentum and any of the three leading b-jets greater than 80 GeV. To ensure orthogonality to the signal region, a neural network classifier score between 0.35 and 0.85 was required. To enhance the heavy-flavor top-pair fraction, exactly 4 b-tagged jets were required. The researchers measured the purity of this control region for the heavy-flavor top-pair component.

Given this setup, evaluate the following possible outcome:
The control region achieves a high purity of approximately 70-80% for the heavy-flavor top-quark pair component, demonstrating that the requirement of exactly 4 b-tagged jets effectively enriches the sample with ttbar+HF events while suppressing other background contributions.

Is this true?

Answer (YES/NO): NO